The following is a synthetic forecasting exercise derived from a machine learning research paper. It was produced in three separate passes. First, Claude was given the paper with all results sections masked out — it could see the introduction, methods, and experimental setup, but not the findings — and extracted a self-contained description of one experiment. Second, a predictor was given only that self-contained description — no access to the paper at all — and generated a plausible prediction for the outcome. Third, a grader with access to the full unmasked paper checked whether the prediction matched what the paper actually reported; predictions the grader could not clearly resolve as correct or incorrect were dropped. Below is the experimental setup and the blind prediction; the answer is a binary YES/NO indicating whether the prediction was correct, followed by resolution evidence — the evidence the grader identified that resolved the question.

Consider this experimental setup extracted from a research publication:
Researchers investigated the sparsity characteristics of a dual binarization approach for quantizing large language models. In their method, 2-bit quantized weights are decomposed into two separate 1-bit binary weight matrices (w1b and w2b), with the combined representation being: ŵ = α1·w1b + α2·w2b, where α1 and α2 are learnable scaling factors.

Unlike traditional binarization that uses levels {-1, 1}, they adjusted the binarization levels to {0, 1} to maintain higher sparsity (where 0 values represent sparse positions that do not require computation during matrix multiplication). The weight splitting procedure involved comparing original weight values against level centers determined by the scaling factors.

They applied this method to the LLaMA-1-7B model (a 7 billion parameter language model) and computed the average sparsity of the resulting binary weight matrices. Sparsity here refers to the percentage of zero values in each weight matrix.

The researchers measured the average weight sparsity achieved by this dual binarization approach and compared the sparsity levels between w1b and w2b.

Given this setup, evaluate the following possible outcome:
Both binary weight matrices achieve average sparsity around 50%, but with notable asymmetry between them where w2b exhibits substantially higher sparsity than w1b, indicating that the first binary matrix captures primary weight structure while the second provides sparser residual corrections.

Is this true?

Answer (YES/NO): NO